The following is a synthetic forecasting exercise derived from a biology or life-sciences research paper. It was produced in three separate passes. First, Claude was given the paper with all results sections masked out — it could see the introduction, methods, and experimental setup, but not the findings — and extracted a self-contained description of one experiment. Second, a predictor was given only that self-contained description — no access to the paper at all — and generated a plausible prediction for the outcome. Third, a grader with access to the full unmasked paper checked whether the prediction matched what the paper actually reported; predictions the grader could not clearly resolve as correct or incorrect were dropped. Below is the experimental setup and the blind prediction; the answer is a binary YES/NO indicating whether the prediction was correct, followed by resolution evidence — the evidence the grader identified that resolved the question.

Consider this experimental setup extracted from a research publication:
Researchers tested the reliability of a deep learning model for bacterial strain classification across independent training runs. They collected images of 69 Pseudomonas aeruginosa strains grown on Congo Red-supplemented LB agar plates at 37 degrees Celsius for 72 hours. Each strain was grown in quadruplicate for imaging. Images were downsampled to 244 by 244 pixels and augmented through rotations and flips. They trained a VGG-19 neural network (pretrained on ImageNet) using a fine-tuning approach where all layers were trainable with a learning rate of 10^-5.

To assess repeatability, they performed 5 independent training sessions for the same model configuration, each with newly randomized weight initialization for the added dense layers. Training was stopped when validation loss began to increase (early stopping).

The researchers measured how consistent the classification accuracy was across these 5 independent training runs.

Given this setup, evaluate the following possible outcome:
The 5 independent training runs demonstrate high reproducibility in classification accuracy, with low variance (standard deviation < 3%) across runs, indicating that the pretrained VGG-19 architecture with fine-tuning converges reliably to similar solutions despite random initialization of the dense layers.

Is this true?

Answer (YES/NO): YES